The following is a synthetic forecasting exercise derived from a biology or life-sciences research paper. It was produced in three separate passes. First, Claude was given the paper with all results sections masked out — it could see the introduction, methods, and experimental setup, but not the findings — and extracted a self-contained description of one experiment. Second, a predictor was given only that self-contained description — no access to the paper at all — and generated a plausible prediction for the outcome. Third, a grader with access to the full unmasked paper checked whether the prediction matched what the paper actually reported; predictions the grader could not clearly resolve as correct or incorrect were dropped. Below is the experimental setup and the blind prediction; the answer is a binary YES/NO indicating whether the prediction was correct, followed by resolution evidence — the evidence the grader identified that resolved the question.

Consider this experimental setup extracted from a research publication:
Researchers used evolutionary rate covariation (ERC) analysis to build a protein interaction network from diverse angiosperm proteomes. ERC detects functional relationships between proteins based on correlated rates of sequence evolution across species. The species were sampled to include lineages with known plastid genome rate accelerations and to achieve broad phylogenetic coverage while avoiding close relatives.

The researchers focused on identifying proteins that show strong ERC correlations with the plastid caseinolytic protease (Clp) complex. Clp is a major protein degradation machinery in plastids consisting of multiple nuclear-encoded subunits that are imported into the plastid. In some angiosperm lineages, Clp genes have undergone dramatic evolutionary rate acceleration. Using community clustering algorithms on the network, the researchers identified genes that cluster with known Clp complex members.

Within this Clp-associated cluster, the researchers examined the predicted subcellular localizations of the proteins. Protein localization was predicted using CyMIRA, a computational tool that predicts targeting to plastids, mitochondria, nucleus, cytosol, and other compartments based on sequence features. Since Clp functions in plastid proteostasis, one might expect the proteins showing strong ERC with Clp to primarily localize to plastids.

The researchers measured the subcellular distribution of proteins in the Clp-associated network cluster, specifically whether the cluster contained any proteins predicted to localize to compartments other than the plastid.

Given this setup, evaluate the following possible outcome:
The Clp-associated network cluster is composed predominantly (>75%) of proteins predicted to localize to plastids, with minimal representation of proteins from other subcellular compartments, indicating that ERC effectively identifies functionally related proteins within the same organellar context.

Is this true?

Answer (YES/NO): NO